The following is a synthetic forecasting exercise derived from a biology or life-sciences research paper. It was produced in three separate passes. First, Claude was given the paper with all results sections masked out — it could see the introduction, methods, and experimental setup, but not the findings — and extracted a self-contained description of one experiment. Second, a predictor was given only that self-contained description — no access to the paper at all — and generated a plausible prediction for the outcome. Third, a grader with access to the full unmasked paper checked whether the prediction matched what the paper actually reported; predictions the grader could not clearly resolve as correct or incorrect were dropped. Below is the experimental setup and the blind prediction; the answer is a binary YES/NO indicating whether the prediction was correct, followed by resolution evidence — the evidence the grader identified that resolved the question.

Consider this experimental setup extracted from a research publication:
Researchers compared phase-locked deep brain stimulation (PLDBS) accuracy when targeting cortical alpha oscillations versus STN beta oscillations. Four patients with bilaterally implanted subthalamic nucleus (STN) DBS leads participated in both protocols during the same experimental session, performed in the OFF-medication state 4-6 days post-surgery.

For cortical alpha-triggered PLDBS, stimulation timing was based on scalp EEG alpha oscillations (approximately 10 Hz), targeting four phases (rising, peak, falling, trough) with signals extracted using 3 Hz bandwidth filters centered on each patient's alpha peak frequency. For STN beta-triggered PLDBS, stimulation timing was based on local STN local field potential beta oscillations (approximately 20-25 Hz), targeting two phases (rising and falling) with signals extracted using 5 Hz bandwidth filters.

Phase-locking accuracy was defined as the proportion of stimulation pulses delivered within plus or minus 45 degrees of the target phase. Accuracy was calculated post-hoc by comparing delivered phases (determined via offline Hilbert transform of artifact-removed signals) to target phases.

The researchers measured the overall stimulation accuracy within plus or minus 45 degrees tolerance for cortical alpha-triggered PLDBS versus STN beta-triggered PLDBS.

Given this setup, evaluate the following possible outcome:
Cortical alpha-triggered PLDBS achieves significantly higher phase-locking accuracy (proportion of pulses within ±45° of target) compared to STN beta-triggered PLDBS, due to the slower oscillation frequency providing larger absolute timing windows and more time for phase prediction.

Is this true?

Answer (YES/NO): NO